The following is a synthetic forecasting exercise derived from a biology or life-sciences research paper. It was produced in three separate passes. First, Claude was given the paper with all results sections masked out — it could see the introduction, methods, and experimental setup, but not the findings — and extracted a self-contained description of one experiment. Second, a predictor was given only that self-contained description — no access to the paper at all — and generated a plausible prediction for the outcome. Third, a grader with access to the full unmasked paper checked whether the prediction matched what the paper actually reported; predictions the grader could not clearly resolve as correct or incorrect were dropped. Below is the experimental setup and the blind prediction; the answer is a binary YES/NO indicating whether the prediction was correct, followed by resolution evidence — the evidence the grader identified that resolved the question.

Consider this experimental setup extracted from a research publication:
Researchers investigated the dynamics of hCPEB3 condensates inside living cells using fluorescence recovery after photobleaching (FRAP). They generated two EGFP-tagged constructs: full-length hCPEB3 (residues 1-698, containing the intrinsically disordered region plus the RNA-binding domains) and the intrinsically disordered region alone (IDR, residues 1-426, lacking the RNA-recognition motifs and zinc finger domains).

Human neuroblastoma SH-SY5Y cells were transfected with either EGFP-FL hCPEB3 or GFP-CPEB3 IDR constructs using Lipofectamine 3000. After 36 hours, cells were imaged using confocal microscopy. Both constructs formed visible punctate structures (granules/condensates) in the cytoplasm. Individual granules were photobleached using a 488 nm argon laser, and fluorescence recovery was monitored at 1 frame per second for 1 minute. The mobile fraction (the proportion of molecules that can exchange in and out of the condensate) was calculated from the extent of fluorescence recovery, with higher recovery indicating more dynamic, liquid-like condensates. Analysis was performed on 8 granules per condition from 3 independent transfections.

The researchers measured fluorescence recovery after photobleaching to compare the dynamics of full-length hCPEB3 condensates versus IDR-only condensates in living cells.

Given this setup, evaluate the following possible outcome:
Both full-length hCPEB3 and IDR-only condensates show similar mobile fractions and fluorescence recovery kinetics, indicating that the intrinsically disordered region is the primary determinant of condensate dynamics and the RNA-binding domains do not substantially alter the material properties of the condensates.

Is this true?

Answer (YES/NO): NO